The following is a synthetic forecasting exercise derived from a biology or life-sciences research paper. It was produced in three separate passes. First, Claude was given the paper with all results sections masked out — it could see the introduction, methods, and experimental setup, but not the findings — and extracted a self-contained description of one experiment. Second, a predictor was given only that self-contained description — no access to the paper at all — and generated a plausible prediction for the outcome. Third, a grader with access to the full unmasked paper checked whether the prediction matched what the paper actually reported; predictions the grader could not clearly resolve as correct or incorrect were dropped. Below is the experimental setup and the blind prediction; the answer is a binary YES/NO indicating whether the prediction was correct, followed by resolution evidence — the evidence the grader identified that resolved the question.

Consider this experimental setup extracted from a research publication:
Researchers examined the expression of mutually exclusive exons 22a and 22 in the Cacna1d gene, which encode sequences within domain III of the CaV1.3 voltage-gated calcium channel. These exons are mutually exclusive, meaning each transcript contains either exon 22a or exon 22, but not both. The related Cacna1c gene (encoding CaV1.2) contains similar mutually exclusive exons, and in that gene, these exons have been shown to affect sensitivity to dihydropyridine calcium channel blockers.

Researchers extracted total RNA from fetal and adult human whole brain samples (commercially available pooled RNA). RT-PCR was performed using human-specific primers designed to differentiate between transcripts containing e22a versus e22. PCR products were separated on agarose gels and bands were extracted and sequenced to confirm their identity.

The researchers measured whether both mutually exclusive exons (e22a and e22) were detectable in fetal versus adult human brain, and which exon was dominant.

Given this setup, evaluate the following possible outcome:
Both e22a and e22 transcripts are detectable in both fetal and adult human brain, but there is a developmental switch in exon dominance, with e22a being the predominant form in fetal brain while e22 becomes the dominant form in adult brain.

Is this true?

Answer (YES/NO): NO